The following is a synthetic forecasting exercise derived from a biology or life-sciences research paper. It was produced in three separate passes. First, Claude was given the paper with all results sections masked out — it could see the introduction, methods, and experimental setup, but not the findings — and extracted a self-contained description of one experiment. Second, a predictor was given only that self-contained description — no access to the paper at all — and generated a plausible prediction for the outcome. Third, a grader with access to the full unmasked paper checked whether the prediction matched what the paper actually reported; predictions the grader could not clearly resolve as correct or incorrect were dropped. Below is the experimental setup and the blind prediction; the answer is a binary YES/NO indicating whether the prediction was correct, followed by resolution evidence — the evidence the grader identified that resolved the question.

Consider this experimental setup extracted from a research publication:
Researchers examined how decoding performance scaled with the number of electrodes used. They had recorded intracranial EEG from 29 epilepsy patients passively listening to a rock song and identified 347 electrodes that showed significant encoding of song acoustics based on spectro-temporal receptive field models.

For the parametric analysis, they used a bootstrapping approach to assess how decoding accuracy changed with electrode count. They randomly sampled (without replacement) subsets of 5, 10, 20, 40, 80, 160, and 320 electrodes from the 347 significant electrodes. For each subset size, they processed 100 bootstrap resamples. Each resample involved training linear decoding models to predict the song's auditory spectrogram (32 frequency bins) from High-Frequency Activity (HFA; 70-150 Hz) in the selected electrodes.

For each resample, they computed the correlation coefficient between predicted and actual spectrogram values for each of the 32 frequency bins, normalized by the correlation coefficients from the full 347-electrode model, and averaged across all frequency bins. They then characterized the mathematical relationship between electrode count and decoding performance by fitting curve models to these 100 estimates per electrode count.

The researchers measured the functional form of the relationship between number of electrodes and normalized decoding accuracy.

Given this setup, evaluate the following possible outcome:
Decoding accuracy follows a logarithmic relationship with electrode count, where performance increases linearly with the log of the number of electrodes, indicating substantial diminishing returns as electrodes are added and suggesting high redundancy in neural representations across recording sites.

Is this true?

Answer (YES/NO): YES